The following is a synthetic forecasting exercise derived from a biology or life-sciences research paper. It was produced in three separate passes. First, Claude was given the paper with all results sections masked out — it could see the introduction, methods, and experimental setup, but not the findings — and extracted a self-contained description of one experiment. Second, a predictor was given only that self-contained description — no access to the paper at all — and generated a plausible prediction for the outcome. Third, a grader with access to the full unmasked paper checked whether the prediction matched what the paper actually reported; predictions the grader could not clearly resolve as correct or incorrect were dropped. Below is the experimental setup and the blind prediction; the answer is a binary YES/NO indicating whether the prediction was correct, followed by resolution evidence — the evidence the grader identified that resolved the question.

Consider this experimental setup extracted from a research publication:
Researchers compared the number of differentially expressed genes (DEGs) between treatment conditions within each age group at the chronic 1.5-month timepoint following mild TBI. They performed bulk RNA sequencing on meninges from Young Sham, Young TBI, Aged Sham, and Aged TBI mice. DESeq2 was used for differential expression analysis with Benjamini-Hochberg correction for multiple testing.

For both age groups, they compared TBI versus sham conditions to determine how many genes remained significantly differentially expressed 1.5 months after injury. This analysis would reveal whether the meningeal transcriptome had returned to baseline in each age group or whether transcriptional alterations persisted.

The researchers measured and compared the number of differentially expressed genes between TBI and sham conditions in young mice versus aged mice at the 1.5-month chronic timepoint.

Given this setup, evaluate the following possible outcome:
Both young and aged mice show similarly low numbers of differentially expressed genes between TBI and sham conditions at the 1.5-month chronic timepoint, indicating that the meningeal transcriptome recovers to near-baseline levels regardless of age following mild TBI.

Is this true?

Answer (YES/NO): NO